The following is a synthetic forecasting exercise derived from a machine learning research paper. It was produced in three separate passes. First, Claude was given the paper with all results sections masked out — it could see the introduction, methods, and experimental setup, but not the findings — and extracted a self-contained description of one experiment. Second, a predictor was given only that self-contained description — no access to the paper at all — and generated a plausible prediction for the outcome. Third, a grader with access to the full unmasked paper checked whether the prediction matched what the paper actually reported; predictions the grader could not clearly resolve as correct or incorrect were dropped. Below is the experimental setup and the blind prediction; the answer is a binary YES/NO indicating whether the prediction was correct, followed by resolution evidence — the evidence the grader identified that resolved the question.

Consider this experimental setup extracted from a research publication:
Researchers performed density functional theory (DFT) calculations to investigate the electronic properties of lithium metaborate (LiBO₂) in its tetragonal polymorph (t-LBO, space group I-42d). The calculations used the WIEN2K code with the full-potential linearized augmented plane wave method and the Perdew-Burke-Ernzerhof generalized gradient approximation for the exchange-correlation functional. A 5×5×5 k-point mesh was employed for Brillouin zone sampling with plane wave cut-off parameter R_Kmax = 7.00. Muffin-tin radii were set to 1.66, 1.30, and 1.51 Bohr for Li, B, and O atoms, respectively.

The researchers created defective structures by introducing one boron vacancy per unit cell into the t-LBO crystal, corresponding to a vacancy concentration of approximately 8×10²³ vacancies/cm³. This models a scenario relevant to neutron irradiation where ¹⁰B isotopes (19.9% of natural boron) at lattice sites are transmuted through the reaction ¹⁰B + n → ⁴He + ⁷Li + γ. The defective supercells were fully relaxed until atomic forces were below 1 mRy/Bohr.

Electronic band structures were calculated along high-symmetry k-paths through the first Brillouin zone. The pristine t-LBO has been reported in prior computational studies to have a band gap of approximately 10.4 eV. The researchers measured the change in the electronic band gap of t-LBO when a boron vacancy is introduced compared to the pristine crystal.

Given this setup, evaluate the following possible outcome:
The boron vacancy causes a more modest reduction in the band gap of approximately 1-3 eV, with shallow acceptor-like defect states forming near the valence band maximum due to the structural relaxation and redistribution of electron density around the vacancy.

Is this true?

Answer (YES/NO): NO